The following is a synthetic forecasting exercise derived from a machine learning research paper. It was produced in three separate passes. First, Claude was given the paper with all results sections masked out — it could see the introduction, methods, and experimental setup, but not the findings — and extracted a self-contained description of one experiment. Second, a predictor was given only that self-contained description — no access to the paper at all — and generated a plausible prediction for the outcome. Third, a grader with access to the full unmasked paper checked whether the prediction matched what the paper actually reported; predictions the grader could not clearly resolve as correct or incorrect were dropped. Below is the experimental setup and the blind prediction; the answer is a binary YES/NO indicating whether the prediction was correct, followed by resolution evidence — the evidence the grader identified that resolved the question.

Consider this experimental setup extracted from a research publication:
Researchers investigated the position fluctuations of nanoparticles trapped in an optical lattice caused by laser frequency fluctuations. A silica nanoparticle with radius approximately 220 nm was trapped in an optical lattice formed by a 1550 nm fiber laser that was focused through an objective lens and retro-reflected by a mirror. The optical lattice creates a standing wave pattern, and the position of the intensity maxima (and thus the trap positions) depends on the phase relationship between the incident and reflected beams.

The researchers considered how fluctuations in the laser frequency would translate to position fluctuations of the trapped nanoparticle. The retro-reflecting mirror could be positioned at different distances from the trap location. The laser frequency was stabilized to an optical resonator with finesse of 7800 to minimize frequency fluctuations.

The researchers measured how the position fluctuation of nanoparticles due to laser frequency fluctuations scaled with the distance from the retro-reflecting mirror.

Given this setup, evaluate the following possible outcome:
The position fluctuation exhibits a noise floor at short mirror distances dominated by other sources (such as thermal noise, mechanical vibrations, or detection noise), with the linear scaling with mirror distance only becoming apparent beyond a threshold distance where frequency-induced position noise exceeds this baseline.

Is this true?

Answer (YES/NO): NO